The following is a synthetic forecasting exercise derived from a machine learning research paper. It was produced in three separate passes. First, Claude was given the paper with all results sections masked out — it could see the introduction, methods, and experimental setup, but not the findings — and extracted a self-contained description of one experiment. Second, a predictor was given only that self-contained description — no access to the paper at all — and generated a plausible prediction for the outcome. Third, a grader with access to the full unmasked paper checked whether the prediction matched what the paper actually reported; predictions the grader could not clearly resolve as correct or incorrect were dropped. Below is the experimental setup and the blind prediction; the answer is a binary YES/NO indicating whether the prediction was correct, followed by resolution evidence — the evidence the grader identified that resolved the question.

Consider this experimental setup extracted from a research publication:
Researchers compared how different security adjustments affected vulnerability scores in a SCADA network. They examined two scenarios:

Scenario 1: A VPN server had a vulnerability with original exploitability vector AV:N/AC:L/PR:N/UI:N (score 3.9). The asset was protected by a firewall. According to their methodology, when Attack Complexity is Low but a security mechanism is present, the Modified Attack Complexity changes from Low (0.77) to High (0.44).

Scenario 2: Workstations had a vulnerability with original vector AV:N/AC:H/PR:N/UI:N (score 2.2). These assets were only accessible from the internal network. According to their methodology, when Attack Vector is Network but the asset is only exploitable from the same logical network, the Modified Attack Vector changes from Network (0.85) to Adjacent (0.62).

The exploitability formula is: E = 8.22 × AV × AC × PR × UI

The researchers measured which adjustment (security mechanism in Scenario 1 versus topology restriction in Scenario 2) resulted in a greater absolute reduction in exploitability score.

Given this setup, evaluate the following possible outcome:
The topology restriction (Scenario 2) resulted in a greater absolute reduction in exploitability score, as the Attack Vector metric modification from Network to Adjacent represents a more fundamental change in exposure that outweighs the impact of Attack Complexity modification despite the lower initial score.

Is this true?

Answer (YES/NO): NO